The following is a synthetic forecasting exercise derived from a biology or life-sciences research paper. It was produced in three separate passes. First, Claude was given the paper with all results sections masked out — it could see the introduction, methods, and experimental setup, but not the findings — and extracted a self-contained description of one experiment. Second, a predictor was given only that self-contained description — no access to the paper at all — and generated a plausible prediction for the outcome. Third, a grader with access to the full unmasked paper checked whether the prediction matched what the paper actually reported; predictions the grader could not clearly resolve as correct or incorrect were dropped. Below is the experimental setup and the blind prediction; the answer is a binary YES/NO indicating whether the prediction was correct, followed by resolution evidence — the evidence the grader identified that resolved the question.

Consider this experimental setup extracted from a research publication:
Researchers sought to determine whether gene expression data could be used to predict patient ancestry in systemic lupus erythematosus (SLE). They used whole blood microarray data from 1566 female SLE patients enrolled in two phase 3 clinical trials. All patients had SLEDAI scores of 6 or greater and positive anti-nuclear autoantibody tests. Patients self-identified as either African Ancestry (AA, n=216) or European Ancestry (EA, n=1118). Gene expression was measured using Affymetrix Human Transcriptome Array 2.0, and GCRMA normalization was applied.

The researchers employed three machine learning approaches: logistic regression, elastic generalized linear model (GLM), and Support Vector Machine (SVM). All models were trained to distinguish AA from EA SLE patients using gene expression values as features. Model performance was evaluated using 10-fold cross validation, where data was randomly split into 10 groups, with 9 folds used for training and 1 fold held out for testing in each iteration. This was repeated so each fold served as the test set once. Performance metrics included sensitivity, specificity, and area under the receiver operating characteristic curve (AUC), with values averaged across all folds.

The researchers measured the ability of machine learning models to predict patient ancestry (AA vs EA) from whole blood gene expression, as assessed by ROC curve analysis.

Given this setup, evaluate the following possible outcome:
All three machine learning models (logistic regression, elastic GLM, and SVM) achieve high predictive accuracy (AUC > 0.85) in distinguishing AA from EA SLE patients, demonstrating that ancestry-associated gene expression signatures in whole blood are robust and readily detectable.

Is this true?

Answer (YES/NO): YES